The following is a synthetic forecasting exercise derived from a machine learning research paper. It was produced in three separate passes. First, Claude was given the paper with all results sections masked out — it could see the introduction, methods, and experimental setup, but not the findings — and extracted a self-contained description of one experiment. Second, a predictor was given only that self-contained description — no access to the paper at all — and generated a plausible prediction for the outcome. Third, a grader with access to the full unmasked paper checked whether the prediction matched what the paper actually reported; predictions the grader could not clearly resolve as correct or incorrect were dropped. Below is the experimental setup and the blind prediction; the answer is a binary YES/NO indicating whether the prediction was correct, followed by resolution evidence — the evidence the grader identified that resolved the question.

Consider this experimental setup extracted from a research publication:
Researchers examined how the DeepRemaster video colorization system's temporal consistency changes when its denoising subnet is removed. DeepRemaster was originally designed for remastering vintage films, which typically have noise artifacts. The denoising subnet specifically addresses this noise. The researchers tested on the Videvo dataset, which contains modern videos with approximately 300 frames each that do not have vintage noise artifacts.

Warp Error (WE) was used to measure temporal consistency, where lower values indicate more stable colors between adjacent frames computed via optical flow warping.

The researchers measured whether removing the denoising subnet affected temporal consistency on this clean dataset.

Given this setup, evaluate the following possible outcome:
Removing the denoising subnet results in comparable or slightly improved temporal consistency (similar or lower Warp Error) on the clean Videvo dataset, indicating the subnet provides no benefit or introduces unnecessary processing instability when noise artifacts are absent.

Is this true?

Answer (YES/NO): YES